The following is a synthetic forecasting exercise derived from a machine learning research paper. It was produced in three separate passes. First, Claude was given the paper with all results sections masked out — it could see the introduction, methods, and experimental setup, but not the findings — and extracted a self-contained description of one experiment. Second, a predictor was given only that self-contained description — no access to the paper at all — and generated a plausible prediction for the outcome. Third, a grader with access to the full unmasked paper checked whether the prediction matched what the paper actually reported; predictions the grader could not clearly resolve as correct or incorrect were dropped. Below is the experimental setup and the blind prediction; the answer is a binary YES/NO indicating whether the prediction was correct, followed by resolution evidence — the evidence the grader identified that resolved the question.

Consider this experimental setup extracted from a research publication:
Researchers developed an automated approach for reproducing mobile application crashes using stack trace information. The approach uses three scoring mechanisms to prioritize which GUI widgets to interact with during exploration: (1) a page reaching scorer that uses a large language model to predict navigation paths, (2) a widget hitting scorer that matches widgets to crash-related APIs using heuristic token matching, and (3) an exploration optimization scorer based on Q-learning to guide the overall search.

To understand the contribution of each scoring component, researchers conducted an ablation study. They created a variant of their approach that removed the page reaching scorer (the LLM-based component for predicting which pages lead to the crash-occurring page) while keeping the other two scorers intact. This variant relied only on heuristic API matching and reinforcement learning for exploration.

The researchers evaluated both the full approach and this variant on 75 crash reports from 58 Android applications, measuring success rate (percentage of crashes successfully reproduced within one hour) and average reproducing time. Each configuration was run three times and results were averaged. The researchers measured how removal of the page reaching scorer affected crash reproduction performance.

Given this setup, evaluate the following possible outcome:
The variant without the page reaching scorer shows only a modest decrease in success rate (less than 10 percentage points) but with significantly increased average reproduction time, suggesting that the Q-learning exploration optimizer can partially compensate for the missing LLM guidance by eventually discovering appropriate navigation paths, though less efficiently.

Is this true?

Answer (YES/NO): YES